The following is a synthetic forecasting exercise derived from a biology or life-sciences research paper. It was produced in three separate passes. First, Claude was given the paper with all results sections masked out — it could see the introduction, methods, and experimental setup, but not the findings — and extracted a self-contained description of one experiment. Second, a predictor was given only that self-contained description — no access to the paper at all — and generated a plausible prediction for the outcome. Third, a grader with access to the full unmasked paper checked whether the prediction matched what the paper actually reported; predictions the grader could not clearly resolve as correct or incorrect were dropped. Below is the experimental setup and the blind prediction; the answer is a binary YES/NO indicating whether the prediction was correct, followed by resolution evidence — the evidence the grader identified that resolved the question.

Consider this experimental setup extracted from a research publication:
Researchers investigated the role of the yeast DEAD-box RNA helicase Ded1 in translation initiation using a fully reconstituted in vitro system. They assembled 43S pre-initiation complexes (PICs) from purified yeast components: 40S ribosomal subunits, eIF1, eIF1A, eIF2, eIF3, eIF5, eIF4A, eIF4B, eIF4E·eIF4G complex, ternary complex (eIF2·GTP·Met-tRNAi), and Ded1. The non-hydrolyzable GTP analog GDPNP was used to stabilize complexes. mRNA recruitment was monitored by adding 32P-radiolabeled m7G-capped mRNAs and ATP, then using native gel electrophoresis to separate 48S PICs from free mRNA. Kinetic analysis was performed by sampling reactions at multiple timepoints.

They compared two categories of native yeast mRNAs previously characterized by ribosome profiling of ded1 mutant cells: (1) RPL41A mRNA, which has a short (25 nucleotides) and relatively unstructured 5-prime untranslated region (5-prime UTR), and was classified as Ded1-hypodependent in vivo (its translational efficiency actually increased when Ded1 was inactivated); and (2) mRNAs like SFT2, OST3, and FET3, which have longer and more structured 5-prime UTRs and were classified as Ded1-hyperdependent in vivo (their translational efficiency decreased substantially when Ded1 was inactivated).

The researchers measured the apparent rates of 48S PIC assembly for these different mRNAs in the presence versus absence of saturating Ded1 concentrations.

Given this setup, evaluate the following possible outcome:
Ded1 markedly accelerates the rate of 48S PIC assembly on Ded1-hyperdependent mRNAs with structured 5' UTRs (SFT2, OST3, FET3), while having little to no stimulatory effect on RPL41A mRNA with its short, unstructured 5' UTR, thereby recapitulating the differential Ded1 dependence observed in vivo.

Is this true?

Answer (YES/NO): NO